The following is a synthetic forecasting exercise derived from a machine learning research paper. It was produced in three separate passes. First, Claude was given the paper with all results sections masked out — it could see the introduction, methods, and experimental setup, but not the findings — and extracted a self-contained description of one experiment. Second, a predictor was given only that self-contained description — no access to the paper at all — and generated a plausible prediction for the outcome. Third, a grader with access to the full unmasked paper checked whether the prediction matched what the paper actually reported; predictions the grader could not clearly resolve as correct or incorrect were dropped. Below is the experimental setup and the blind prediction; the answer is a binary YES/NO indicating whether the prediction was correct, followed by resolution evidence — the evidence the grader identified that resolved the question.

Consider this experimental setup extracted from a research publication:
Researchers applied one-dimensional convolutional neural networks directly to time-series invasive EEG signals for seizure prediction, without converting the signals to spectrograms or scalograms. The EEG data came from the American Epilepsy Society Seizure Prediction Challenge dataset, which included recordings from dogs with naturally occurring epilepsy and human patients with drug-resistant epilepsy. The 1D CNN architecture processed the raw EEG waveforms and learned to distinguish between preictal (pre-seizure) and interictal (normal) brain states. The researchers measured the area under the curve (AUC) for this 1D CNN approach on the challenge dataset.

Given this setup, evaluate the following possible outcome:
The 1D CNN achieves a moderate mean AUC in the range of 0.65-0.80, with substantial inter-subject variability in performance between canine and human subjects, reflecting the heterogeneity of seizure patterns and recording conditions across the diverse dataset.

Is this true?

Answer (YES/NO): NO